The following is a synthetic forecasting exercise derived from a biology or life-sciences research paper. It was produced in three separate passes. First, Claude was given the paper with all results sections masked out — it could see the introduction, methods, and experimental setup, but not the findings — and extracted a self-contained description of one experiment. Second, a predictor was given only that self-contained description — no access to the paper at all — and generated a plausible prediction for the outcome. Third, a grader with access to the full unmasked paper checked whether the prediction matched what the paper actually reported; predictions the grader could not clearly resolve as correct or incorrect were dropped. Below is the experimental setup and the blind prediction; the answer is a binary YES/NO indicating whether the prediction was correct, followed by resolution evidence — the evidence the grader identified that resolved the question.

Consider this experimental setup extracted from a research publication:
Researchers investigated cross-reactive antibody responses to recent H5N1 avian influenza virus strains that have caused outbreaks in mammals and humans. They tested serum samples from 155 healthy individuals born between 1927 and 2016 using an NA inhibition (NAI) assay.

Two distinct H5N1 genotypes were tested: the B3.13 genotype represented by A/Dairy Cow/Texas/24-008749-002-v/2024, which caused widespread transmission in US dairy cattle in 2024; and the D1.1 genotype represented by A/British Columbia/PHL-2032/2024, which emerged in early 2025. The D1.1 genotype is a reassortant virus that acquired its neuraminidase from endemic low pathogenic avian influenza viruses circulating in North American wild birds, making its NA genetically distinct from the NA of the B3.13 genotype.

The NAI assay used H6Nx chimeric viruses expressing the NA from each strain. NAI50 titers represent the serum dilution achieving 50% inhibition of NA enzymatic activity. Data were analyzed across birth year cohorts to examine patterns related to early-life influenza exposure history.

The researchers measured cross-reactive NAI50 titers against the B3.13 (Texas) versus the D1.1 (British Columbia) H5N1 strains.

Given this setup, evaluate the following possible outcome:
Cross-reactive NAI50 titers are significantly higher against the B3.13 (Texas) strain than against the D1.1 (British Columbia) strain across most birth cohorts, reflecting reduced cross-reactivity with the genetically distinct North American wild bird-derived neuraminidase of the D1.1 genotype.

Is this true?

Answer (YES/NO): NO